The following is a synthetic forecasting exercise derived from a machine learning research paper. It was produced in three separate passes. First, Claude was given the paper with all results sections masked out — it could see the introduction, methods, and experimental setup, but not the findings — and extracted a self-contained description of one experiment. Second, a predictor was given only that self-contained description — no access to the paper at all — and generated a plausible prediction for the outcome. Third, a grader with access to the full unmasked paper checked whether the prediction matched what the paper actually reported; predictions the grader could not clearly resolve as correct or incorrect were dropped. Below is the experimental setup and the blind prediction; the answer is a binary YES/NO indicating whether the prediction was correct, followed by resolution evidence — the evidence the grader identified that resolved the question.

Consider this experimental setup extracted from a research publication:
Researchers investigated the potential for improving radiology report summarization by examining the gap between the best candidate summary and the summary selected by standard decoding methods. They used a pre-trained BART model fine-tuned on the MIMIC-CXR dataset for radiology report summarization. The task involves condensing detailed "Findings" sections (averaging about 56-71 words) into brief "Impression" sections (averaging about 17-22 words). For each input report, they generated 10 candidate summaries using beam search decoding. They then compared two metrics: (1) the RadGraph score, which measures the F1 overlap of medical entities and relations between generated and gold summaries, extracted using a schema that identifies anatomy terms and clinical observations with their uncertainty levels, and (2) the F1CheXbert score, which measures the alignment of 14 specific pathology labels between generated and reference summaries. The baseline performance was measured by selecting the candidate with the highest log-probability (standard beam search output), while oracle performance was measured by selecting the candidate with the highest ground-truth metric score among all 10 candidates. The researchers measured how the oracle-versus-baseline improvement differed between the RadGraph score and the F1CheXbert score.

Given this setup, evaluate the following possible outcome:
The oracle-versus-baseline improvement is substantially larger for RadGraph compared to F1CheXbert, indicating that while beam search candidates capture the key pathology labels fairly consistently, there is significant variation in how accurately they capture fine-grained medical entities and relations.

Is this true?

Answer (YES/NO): YES